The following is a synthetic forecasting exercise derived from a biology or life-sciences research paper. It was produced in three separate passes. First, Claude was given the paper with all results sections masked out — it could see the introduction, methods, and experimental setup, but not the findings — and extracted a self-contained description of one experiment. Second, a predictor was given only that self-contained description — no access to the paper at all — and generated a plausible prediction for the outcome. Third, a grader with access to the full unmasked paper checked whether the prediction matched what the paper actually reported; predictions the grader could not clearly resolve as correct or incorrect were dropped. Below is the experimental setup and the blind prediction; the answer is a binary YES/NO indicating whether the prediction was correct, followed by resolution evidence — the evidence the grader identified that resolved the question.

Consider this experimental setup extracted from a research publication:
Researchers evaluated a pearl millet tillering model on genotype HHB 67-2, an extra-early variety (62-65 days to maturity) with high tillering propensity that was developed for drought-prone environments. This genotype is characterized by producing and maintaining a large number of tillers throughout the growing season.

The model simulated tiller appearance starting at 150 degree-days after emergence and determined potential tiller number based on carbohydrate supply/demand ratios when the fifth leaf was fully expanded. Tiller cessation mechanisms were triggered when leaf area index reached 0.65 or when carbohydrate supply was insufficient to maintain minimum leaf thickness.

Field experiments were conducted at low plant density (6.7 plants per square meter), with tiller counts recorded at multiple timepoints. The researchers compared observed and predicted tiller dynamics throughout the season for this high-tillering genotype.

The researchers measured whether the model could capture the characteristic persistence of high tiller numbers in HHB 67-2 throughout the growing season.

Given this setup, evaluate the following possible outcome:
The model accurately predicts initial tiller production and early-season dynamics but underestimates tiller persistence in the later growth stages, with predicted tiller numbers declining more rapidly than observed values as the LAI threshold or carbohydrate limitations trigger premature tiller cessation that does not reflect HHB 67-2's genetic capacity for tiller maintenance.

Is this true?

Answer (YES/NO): NO